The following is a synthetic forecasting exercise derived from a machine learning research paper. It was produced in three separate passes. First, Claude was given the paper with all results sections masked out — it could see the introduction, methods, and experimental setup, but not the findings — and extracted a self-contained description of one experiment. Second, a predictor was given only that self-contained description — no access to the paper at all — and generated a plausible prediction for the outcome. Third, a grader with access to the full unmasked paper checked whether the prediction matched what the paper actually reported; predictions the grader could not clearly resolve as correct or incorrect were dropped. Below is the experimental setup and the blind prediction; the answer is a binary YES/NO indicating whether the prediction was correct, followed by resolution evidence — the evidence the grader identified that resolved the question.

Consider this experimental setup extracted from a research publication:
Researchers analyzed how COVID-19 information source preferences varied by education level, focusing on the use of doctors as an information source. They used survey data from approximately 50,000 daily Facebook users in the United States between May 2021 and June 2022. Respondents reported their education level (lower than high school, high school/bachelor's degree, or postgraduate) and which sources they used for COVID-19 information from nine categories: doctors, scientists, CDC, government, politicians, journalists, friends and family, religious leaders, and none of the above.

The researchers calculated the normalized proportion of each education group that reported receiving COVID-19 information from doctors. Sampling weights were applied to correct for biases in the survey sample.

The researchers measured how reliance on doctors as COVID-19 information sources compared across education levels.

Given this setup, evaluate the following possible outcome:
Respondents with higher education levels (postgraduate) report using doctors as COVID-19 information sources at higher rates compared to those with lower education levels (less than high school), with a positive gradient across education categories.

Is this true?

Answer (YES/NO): YES